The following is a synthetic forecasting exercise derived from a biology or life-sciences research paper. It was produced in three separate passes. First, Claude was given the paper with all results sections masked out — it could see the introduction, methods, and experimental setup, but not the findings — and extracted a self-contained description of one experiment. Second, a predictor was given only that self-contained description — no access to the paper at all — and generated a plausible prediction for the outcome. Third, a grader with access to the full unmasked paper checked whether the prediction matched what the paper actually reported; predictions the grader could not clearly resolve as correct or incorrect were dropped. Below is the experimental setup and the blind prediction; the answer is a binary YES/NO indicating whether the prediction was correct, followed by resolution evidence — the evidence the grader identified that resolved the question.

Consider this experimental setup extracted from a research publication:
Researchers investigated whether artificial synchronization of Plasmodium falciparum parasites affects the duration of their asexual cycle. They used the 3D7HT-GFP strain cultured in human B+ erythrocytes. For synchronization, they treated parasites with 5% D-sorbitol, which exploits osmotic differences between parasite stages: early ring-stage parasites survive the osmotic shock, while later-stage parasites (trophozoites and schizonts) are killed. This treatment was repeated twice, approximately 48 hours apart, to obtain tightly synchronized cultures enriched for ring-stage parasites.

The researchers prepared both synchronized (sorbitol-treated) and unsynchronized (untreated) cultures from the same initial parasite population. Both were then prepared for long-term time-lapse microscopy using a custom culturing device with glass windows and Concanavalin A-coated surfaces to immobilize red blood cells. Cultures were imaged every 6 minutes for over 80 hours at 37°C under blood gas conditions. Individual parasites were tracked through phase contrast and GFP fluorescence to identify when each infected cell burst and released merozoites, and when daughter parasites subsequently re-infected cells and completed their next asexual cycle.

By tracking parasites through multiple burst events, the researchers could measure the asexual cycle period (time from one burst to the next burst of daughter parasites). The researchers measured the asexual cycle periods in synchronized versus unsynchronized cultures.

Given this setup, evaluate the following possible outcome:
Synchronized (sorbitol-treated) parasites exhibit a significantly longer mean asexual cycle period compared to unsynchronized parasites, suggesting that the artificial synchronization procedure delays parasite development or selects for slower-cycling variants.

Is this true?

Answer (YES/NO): NO